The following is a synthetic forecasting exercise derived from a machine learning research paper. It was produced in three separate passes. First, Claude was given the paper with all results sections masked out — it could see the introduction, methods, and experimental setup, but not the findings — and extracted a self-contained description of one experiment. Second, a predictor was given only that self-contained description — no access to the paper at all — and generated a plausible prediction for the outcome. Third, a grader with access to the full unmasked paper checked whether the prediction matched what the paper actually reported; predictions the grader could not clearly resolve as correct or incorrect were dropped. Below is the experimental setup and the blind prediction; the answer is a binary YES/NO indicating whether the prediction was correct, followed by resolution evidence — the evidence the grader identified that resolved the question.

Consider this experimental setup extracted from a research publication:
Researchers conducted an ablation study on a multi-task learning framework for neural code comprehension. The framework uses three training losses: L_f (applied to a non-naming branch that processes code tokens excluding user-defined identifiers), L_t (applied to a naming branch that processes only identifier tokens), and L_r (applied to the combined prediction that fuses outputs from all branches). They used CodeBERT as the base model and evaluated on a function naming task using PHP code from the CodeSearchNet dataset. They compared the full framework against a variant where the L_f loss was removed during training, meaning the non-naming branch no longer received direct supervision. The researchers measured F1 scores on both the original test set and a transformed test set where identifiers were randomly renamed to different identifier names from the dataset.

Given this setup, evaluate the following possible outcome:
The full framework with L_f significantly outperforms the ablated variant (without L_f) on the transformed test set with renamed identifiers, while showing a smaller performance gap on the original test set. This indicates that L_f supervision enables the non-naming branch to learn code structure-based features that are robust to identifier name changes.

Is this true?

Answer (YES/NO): YES